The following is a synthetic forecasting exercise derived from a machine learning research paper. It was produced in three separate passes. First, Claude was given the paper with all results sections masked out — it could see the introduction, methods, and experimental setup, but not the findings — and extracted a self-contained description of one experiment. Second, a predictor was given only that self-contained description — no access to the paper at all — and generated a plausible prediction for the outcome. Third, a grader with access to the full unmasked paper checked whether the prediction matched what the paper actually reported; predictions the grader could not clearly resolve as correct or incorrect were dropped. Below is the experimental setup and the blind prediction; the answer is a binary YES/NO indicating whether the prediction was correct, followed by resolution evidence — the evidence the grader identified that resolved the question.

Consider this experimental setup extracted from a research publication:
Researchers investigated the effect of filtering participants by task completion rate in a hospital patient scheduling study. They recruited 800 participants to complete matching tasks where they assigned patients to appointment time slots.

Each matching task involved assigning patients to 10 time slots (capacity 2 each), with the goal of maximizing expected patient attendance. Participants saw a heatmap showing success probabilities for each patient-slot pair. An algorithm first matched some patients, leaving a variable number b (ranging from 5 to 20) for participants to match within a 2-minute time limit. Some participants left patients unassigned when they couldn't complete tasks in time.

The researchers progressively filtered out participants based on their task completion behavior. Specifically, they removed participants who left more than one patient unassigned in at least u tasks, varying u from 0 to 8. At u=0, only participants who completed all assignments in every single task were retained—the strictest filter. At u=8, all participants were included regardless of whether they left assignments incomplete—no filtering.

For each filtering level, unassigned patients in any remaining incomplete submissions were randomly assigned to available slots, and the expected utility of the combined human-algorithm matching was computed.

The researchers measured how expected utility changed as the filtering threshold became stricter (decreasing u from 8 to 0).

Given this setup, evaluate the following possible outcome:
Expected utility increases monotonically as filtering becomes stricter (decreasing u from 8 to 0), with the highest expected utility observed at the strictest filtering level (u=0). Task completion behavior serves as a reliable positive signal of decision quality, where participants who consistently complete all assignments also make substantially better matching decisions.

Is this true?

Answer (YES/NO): YES